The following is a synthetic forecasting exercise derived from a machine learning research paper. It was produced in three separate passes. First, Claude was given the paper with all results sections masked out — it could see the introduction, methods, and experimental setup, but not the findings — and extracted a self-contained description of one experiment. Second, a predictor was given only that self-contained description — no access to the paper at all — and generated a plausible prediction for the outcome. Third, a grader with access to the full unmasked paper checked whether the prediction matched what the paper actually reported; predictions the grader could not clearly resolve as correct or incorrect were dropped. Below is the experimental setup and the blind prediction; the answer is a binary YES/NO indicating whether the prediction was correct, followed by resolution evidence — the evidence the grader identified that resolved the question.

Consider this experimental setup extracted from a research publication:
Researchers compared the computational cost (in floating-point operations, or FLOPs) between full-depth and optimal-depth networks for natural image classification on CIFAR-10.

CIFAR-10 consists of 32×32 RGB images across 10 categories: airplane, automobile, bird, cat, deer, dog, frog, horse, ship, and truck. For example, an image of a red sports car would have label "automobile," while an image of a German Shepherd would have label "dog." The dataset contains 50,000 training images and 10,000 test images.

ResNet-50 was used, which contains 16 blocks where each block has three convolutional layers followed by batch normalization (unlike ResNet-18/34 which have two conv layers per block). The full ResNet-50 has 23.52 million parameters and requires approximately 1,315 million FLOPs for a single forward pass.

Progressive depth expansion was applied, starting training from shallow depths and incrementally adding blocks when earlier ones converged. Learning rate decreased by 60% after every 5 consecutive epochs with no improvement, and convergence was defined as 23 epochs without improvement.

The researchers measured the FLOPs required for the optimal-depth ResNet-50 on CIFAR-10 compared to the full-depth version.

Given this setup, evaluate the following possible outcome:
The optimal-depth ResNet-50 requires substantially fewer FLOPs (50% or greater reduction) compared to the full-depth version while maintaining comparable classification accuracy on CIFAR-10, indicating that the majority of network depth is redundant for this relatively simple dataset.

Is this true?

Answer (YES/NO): NO